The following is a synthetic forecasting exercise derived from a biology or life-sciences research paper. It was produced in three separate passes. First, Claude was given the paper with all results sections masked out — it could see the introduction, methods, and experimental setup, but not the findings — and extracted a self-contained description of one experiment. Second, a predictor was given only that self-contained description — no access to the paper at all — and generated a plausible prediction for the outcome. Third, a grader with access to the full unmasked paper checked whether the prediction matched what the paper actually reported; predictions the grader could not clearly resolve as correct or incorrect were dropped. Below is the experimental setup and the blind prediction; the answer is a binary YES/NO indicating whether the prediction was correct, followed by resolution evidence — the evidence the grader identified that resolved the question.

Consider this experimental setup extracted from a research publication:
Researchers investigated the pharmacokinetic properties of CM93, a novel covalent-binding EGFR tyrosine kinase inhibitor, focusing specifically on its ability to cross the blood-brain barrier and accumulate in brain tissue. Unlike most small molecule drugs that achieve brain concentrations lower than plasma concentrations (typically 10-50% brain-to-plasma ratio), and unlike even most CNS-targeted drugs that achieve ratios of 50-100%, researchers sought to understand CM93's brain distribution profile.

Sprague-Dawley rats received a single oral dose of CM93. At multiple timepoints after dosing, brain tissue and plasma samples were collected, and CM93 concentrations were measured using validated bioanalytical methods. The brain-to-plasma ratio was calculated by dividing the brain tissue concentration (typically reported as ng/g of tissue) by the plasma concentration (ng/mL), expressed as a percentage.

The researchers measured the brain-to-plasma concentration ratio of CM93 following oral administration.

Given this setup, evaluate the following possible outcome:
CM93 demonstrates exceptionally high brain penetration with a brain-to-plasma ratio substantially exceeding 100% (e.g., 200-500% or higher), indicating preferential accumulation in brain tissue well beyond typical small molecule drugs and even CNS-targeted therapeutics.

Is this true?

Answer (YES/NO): YES